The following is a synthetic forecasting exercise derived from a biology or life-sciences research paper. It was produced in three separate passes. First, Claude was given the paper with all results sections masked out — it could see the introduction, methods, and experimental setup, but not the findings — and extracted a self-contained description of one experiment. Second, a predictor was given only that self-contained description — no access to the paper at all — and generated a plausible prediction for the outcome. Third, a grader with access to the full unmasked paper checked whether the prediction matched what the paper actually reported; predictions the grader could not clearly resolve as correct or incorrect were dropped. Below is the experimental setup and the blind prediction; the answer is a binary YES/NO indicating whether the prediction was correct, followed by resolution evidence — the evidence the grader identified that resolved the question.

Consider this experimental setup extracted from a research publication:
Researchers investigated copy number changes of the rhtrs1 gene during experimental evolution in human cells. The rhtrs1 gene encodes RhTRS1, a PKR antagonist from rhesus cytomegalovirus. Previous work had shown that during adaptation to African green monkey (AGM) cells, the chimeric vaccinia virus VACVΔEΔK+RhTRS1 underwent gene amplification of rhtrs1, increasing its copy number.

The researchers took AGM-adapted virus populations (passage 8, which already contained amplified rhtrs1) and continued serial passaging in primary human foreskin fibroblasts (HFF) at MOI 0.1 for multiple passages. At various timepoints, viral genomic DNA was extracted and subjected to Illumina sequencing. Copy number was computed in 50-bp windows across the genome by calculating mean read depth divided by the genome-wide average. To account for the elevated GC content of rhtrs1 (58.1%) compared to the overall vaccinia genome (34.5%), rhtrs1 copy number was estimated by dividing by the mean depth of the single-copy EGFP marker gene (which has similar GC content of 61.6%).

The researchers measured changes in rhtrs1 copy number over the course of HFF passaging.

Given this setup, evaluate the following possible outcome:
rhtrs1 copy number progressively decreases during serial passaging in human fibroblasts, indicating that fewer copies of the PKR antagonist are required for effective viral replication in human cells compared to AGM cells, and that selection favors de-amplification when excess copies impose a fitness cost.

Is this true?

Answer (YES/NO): NO